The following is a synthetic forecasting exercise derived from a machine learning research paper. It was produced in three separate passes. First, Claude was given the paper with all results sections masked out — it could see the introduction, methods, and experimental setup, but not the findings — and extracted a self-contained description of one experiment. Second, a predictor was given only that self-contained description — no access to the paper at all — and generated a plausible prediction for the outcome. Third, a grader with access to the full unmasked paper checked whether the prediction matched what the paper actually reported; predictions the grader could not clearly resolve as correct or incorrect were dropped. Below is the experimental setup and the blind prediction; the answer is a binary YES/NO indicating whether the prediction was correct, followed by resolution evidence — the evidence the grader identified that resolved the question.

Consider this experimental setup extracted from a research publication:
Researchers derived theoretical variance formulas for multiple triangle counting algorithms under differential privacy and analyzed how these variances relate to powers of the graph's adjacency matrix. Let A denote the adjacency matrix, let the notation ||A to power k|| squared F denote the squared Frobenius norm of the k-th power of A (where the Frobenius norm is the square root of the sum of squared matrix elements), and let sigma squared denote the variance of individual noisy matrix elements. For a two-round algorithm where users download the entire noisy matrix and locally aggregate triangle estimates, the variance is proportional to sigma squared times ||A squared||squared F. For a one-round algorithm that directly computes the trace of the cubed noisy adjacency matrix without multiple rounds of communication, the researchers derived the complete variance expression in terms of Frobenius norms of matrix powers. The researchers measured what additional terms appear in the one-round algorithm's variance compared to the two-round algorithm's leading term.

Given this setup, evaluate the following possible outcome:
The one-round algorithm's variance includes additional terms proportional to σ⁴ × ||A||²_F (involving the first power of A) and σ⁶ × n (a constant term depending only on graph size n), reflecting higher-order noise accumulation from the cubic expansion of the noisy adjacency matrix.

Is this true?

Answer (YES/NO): NO